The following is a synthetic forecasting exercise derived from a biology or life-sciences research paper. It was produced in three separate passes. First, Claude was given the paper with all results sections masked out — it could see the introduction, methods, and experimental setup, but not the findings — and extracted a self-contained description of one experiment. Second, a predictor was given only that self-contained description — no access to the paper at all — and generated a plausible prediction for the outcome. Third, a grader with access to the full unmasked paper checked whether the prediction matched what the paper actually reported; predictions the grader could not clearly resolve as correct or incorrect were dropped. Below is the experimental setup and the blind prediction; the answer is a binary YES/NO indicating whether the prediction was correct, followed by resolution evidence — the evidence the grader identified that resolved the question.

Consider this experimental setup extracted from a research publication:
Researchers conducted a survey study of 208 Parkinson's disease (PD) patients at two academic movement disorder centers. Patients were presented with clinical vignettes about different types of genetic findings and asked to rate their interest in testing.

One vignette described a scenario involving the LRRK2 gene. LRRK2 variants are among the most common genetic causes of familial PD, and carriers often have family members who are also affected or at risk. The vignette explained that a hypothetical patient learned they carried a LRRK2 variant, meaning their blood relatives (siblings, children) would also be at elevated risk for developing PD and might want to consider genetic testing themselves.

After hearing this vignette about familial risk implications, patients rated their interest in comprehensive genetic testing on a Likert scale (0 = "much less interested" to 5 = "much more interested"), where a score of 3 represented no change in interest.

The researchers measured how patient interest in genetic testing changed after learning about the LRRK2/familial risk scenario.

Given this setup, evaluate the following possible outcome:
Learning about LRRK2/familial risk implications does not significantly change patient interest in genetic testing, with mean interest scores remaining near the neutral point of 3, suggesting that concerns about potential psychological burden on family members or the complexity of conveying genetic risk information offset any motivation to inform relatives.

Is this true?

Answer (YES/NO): NO